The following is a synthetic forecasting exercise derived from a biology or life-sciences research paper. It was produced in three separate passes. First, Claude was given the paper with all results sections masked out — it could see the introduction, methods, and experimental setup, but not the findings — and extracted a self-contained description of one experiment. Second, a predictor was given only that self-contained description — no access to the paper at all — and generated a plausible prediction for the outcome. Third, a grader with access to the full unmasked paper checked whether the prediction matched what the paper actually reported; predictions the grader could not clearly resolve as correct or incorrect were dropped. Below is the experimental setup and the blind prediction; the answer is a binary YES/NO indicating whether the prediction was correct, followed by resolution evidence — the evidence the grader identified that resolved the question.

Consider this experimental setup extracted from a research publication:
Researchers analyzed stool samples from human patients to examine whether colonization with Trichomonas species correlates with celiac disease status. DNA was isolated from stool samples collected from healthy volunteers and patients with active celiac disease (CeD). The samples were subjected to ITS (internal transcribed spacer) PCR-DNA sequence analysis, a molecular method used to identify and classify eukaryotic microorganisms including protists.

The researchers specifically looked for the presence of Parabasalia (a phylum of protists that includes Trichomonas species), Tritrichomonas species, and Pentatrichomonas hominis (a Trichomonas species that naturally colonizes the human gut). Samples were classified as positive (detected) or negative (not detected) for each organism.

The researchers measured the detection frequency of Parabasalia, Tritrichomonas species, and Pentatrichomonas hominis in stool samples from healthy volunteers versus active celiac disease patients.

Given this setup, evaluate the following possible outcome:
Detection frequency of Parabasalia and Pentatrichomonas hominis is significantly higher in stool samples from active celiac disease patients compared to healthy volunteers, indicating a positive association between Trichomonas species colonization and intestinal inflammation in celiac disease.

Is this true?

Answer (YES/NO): NO